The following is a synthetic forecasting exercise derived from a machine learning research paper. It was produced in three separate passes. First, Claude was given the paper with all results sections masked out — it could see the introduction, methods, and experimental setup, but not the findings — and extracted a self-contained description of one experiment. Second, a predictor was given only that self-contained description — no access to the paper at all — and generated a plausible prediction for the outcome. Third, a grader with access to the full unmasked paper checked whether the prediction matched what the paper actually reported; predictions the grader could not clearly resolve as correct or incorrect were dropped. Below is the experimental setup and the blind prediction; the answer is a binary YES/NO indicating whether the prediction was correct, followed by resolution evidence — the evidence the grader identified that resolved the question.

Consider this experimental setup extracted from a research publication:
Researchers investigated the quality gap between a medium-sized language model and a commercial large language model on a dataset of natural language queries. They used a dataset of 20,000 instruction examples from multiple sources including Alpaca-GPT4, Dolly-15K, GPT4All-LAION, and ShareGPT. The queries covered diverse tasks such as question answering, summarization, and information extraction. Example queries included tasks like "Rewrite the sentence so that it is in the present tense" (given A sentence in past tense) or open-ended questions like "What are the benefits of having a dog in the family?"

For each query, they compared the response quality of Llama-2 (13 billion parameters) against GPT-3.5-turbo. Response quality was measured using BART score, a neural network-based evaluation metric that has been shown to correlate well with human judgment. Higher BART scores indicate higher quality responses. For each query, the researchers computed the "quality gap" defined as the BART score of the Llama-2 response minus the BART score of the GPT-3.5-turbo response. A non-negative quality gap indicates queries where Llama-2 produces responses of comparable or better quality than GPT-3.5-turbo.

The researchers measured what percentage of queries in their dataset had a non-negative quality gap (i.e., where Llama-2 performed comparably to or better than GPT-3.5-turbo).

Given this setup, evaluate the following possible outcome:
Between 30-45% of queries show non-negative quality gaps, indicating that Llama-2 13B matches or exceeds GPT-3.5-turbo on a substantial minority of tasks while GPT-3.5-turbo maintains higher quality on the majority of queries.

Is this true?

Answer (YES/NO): NO